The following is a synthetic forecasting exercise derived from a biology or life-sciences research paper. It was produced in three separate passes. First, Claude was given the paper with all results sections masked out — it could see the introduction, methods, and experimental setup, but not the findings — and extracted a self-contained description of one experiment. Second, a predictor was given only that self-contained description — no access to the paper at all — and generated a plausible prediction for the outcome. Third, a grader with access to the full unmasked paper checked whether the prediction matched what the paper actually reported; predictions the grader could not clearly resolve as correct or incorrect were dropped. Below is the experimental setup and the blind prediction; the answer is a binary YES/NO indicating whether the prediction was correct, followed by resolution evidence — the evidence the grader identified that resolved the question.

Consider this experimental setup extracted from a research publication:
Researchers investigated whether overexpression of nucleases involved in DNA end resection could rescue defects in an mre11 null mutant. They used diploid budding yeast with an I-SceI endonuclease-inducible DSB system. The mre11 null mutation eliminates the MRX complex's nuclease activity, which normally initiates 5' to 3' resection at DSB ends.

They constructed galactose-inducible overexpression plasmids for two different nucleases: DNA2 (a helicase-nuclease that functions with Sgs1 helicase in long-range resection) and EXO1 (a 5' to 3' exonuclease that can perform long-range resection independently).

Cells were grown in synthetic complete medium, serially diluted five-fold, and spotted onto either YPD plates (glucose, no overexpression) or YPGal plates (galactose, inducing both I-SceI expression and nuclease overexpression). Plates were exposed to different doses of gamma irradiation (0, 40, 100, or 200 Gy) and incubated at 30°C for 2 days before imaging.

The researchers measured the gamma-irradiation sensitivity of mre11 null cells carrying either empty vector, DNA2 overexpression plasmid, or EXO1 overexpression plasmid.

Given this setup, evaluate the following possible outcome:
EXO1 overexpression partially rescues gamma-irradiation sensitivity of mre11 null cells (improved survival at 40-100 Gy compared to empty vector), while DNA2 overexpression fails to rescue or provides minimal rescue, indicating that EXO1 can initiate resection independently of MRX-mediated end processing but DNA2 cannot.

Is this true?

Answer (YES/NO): YES